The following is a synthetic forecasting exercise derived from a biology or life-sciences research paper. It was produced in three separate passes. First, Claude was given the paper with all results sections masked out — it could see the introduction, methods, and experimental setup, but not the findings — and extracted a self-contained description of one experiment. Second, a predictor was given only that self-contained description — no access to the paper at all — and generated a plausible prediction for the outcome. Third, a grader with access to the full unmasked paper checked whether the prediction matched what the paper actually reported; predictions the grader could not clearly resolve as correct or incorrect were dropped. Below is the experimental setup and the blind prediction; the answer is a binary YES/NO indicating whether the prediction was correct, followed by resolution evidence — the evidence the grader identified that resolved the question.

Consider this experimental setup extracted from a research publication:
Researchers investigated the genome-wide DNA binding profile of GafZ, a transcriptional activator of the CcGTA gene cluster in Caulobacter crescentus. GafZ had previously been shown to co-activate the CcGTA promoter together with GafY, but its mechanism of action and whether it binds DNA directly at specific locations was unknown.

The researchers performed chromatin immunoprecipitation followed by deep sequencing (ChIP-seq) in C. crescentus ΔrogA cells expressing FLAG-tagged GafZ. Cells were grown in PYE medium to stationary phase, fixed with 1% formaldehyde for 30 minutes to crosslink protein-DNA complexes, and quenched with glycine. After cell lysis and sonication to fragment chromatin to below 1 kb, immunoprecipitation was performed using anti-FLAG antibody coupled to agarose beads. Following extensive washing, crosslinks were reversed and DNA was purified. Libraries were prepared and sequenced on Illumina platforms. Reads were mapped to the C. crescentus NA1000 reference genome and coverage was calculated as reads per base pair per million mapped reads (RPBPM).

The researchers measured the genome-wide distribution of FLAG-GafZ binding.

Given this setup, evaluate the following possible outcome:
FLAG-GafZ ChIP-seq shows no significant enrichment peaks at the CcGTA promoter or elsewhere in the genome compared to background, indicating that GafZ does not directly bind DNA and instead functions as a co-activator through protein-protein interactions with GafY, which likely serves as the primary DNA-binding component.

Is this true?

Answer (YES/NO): NO